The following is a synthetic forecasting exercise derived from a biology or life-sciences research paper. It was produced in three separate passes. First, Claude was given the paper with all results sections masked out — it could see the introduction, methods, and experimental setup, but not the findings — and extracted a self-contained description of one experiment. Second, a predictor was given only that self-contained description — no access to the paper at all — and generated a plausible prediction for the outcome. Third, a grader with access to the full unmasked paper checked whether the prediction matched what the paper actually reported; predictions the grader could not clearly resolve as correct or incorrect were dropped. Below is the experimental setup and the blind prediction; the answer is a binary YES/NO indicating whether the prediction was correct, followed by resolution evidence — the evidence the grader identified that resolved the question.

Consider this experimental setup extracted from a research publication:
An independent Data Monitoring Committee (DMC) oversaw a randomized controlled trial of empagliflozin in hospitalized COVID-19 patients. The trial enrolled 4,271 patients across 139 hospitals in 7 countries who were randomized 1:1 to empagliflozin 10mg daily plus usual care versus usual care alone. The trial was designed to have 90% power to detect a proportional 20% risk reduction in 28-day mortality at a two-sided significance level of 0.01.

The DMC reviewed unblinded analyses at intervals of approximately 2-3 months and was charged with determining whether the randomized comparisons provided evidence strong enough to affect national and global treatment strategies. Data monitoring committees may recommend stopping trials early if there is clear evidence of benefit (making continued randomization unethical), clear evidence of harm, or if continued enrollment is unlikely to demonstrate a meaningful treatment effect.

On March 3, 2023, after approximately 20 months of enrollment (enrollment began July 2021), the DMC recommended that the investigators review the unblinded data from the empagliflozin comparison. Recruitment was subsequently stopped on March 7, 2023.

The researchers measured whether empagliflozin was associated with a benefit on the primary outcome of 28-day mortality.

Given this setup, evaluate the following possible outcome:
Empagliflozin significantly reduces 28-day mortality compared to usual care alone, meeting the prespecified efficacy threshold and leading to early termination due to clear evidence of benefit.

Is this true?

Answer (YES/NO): NO